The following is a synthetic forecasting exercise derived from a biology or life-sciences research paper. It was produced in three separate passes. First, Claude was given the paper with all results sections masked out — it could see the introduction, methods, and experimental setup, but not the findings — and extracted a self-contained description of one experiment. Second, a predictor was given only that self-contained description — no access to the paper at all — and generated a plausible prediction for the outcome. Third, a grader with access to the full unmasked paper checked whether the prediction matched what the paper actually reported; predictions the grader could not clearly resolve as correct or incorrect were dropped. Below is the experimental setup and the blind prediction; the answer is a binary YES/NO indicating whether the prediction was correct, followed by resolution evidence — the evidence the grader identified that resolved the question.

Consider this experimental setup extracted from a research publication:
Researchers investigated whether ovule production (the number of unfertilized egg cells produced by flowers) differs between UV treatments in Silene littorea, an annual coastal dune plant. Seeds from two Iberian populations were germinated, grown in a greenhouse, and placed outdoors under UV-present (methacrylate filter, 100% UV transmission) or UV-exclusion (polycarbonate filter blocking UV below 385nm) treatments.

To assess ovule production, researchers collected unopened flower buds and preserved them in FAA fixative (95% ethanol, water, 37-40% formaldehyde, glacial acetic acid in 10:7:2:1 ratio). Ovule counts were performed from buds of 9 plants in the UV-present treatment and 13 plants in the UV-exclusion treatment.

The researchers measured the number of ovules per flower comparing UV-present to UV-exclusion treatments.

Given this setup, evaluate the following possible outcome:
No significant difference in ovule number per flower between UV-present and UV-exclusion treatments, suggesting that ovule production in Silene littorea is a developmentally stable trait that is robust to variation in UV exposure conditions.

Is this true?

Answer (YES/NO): YES